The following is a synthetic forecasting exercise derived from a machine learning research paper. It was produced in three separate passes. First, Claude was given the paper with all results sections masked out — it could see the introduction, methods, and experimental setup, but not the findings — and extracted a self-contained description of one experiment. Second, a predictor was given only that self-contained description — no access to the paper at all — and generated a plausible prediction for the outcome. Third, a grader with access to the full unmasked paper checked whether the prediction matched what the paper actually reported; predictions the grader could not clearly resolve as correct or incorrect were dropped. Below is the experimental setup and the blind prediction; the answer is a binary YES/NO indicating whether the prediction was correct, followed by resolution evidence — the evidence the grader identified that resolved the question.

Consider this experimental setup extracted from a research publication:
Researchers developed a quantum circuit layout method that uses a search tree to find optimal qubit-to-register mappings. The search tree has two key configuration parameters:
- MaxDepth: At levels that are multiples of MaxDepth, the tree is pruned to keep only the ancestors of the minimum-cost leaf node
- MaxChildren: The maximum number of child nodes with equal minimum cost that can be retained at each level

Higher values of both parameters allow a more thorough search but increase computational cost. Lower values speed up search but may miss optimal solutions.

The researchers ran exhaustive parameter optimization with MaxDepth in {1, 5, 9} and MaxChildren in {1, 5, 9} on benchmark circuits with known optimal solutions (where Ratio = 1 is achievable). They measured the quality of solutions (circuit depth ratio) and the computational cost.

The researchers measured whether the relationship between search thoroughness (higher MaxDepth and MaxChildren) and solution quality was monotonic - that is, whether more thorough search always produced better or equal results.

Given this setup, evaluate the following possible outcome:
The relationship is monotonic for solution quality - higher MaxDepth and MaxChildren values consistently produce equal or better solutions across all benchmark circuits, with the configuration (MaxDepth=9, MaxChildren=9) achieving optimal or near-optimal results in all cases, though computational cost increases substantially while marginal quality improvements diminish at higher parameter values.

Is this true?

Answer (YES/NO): NO